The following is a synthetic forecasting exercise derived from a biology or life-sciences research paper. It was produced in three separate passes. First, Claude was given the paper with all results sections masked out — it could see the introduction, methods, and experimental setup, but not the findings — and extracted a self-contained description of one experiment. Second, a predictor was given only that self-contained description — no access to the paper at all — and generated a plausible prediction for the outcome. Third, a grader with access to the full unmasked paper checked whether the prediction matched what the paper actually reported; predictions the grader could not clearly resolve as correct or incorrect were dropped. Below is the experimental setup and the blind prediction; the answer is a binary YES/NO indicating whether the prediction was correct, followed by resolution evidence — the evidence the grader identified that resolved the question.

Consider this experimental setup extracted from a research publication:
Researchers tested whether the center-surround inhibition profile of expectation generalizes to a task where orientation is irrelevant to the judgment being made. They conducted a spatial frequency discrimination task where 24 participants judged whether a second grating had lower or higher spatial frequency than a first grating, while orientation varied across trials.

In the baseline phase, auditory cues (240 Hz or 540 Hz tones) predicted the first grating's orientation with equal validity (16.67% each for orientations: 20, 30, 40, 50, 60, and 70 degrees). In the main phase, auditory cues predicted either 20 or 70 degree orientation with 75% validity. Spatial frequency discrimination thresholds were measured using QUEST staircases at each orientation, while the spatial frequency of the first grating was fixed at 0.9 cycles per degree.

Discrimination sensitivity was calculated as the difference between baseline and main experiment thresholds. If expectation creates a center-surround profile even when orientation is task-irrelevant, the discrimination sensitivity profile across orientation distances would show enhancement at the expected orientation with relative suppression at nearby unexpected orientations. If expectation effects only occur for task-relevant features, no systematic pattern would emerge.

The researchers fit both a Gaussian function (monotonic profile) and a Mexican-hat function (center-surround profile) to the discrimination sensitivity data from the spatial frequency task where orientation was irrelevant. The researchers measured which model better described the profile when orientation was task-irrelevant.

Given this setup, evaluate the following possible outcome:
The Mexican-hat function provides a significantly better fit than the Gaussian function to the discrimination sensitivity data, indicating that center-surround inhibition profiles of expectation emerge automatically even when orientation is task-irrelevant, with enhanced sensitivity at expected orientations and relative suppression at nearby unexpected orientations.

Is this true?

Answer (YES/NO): YES